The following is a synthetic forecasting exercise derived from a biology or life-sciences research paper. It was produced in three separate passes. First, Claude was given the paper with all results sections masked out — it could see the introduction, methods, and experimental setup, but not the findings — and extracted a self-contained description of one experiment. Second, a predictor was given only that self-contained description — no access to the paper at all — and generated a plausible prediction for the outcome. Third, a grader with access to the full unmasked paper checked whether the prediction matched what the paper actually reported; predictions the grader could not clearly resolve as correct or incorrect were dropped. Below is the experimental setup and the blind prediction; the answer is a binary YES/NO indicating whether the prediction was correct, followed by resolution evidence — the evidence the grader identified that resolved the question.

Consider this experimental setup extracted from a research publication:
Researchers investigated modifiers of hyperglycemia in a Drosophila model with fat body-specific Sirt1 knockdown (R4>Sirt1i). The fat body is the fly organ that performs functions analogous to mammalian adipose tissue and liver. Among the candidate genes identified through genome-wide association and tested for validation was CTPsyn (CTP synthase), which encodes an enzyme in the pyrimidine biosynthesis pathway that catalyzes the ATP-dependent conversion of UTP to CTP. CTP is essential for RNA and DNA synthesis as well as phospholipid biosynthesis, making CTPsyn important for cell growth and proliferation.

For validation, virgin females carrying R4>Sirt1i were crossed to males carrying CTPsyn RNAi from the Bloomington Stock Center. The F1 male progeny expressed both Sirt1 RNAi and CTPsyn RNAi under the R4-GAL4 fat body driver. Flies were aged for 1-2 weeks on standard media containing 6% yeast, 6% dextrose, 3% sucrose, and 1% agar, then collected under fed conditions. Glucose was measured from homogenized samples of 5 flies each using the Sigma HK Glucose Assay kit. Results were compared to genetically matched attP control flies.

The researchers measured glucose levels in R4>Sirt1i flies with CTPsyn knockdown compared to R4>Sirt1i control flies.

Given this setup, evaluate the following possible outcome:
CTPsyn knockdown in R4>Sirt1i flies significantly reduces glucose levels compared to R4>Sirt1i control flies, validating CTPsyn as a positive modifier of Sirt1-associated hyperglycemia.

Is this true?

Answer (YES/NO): NO